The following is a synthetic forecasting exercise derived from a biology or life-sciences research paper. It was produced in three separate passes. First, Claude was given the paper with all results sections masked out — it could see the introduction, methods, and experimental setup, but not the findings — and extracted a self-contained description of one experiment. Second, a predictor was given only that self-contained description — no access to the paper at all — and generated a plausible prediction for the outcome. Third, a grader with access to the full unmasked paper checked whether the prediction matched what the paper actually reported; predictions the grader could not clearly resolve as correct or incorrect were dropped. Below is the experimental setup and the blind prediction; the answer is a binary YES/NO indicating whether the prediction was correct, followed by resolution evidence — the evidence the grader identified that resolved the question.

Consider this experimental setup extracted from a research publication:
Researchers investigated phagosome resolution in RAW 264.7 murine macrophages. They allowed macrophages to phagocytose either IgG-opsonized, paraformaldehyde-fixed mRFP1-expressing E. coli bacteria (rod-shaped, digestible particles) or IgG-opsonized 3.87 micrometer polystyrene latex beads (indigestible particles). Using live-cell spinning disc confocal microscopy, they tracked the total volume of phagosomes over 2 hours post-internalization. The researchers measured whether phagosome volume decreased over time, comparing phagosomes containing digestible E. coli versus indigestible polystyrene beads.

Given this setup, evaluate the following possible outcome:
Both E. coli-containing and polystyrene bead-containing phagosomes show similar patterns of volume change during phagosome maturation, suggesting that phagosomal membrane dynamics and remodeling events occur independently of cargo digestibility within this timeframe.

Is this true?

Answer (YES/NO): NO